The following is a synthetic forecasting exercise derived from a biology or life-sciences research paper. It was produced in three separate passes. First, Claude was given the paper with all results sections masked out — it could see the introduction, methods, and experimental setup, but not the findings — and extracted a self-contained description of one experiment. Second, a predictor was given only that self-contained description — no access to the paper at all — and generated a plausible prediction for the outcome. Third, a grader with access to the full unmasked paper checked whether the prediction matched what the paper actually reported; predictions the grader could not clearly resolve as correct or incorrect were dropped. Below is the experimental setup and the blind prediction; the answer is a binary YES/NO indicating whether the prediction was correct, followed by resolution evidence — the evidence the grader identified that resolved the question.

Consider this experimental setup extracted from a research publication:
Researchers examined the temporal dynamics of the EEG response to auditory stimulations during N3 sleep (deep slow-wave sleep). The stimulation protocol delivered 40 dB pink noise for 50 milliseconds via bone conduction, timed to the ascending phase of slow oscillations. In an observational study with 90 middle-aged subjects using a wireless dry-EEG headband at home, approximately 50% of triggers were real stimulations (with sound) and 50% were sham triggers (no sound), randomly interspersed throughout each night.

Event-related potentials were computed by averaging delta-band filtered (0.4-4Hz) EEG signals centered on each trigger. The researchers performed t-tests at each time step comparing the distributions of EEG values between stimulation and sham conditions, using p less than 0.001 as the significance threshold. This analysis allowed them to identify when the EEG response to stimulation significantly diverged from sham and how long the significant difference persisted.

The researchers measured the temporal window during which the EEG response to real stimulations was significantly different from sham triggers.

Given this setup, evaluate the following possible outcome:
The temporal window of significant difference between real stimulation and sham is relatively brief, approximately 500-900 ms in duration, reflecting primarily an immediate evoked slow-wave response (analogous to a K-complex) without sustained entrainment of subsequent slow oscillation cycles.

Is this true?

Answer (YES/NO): NO